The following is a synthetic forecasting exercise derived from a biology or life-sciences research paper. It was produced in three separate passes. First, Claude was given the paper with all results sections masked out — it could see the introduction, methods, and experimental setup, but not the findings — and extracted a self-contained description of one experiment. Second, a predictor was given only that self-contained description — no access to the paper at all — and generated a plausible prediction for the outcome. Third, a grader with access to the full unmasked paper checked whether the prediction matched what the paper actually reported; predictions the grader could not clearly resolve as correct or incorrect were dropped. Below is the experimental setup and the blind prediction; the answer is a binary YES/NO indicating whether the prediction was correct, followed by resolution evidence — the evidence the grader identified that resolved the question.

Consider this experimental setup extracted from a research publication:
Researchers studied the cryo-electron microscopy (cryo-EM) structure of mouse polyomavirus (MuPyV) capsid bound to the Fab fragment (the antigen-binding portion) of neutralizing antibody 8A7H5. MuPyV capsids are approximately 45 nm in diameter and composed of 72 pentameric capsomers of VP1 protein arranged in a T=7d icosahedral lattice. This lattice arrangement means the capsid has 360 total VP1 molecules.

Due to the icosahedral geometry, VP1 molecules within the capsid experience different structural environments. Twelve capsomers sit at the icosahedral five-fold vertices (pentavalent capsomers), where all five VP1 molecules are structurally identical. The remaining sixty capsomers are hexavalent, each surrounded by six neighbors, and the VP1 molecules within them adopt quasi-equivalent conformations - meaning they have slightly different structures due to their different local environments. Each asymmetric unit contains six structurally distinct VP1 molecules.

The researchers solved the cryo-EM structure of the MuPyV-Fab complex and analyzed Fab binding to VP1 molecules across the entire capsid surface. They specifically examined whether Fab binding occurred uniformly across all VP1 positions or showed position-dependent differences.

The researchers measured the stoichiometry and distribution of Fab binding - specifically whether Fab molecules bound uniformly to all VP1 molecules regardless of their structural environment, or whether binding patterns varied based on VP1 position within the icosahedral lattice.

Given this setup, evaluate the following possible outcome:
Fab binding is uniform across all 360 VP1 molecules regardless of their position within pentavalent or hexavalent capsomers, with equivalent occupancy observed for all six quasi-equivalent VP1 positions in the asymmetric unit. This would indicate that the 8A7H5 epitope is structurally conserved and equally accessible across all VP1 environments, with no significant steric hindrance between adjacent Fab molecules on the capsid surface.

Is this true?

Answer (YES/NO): YES